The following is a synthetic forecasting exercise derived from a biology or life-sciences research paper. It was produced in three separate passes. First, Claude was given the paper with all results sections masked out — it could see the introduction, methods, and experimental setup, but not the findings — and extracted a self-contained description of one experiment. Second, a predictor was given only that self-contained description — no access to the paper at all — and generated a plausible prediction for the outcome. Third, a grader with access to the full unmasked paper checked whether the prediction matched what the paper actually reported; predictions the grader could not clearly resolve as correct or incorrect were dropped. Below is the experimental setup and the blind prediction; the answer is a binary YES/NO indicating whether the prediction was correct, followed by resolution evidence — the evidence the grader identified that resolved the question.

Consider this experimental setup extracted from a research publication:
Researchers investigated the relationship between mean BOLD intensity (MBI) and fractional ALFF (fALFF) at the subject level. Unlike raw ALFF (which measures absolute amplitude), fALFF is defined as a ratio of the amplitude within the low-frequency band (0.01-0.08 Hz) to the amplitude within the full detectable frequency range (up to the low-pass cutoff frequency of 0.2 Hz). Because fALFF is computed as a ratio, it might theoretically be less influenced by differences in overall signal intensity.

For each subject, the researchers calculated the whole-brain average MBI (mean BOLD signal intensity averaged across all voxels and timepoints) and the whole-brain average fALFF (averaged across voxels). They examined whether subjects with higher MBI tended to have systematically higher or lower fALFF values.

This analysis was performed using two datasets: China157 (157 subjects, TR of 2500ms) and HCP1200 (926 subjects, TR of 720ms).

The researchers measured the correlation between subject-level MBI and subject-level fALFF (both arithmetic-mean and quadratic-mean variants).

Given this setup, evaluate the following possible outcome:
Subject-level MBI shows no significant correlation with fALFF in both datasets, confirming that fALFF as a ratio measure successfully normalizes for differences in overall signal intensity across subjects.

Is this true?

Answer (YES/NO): NO